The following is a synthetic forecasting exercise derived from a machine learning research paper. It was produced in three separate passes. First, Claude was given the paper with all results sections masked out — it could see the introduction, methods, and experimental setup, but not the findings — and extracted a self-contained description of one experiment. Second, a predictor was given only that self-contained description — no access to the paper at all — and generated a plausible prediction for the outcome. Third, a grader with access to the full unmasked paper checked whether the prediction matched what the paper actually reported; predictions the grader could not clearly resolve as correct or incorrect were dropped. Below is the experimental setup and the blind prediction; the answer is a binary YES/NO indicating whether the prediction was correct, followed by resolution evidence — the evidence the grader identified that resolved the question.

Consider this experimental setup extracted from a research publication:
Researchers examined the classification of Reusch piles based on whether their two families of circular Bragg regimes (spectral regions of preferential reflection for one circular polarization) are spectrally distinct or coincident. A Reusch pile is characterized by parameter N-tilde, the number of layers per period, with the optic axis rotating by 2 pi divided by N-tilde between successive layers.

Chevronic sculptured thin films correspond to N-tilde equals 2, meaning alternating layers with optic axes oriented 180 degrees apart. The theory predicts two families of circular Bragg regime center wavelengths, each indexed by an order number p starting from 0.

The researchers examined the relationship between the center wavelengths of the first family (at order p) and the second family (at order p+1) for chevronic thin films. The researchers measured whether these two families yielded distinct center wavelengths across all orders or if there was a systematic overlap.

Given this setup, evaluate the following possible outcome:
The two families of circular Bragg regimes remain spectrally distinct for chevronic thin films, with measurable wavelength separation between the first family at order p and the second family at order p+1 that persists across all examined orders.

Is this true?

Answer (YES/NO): NO